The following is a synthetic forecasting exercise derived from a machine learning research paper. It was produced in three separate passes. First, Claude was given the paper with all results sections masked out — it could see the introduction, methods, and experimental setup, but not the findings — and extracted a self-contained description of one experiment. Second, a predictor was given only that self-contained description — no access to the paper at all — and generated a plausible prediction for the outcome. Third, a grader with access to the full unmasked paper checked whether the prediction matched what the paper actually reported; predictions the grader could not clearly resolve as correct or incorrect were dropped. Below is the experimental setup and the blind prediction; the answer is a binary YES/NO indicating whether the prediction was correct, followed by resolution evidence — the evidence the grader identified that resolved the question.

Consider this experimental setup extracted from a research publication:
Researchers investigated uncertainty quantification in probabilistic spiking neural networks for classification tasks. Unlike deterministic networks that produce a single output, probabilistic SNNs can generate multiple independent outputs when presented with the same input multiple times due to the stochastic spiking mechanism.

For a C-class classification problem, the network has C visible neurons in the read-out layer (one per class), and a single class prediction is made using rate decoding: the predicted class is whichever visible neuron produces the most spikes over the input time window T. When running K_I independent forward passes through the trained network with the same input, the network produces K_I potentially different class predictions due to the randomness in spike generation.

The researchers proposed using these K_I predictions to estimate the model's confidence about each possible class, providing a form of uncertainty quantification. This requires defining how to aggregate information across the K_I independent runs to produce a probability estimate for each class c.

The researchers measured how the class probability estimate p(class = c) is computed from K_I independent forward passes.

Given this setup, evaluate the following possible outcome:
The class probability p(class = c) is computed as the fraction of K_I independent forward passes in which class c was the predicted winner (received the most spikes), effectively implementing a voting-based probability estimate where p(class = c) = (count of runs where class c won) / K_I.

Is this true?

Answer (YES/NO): YES